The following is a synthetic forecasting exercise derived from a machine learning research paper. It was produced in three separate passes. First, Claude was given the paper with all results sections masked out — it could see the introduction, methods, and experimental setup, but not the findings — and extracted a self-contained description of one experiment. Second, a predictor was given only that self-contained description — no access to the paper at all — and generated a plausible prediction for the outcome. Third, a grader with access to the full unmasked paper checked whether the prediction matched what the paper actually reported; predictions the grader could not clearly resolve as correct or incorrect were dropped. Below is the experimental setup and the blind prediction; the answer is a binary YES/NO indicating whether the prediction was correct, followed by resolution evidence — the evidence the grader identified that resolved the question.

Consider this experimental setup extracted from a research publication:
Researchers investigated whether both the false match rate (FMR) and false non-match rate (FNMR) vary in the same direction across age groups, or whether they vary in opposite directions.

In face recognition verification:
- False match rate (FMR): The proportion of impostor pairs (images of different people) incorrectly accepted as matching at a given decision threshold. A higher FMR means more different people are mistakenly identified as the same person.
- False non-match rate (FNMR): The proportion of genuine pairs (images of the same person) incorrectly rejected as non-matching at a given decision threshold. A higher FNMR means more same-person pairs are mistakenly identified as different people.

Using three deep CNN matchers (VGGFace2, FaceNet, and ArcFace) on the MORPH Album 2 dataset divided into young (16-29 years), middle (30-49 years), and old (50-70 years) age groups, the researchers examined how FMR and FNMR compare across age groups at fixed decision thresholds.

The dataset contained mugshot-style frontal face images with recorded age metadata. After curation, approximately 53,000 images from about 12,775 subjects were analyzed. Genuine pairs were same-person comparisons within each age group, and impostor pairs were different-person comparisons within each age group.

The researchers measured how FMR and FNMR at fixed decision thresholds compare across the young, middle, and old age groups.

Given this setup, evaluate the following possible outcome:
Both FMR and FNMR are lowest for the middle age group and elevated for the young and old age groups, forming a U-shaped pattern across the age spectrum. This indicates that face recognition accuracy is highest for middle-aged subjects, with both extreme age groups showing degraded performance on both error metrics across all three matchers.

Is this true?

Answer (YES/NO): NO